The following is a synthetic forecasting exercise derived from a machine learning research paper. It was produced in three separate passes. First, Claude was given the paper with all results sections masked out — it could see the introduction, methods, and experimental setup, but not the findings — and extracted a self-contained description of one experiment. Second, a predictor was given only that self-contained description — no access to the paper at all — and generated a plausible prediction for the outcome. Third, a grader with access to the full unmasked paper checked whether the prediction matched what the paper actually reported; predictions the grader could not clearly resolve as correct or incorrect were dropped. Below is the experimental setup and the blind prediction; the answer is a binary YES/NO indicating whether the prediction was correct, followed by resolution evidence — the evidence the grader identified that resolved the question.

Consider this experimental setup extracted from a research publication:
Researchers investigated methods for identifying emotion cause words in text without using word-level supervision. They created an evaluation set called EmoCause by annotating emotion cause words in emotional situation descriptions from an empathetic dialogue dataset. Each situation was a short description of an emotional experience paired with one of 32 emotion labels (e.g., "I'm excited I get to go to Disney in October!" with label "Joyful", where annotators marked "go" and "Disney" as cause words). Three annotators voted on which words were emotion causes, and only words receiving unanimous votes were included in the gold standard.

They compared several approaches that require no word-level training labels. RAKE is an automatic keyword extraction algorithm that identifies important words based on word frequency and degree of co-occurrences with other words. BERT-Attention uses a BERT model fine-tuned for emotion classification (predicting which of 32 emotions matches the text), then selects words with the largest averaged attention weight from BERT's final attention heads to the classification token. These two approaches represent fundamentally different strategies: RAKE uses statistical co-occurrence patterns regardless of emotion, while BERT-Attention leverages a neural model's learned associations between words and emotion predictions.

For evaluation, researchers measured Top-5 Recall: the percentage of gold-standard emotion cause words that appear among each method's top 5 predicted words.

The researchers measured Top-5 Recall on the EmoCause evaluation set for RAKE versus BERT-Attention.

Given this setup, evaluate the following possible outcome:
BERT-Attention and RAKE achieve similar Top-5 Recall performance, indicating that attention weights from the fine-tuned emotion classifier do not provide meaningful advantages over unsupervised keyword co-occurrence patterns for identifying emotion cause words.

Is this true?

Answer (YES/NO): NO